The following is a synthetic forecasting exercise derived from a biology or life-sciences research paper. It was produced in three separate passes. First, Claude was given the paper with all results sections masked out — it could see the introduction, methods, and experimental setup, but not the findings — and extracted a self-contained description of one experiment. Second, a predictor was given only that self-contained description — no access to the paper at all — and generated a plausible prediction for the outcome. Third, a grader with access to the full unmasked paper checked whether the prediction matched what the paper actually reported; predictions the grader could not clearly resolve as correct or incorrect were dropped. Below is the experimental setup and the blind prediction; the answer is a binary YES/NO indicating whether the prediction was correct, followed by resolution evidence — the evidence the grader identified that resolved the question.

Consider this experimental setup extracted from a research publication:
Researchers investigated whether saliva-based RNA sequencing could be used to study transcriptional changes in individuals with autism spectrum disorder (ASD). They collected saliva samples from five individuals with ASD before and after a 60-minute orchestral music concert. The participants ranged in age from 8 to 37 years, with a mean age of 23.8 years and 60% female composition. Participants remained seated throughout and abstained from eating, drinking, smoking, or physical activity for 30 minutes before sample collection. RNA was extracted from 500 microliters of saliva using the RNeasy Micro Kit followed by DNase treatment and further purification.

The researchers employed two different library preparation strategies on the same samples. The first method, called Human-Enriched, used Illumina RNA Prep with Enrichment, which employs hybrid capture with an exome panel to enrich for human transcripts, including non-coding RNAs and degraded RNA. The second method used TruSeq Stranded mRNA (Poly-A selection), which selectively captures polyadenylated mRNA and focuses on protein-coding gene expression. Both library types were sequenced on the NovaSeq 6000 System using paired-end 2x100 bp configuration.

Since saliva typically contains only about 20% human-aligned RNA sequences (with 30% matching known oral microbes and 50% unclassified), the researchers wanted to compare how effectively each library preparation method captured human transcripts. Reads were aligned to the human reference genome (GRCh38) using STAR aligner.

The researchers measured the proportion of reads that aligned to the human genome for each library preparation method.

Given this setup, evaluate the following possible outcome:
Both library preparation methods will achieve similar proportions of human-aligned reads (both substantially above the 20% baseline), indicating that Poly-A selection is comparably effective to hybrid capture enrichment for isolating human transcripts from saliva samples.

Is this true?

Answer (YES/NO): NO